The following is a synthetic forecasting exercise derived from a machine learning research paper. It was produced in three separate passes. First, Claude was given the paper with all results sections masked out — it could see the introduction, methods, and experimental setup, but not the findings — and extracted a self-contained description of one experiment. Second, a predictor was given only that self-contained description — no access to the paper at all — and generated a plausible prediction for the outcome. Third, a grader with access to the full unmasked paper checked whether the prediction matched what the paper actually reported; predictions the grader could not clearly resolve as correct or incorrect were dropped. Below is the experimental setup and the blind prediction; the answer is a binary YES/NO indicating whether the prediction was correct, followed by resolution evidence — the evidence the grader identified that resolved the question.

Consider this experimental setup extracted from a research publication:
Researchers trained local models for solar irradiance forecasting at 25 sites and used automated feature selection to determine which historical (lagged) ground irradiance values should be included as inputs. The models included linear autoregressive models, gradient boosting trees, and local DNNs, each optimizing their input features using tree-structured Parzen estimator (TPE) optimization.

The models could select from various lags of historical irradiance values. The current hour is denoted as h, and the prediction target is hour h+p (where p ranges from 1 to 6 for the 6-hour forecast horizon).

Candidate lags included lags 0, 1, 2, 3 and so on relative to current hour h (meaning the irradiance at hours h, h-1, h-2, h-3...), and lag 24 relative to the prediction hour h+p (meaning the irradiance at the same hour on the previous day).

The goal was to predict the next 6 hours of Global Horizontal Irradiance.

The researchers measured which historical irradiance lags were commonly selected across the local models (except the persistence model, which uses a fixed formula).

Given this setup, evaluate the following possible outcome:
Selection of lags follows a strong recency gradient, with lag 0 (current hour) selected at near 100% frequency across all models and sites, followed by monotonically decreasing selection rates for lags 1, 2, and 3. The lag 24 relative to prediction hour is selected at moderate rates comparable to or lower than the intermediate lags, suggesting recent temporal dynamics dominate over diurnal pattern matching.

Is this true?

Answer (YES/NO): NO